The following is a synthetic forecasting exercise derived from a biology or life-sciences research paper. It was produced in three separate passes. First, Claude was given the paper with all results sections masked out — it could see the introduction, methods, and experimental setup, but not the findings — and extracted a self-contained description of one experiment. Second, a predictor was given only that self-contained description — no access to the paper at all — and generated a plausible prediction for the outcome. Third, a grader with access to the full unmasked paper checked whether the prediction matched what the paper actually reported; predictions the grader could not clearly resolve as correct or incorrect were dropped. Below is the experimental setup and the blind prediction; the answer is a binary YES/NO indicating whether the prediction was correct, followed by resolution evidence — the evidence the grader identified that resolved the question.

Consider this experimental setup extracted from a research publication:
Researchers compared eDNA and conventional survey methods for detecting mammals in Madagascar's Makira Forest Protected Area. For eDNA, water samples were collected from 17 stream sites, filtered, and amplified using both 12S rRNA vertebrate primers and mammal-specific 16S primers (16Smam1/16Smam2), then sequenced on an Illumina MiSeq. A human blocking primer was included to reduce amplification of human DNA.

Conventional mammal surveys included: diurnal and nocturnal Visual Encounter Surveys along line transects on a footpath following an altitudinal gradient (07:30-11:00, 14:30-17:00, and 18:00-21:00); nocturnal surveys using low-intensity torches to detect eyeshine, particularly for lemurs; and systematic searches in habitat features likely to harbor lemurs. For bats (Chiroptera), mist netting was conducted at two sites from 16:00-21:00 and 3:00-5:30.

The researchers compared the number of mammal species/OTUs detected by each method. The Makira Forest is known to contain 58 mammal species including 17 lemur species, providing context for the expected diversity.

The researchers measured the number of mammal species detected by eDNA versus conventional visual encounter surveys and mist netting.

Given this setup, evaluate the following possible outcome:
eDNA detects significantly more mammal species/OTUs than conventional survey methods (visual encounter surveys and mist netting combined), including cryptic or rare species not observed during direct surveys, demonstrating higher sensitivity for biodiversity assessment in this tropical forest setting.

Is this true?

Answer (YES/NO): YES